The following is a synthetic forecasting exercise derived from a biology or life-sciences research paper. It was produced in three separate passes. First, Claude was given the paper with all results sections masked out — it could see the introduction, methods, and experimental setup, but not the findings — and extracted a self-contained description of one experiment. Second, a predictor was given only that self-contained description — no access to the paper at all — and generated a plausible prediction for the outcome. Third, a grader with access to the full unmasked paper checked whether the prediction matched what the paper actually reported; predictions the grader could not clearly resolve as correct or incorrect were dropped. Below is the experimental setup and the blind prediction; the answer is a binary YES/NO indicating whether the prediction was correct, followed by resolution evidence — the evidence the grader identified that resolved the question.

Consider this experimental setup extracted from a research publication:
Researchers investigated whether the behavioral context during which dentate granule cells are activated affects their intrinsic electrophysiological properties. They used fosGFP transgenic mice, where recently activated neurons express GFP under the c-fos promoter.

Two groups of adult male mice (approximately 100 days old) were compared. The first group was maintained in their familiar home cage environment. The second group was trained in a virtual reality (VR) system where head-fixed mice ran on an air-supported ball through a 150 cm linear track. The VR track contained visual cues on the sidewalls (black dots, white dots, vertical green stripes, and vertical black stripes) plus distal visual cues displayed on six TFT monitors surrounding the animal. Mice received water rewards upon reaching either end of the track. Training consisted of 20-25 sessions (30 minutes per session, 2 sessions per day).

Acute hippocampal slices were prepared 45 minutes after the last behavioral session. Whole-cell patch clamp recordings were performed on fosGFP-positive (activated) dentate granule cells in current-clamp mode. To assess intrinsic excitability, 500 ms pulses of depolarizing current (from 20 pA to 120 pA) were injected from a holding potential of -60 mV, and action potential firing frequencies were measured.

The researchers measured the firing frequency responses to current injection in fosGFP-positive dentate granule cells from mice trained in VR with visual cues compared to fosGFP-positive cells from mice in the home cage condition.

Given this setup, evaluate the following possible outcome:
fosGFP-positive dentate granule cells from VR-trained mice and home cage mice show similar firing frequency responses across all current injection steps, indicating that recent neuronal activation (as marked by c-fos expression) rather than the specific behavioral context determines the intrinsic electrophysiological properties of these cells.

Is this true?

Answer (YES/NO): NO